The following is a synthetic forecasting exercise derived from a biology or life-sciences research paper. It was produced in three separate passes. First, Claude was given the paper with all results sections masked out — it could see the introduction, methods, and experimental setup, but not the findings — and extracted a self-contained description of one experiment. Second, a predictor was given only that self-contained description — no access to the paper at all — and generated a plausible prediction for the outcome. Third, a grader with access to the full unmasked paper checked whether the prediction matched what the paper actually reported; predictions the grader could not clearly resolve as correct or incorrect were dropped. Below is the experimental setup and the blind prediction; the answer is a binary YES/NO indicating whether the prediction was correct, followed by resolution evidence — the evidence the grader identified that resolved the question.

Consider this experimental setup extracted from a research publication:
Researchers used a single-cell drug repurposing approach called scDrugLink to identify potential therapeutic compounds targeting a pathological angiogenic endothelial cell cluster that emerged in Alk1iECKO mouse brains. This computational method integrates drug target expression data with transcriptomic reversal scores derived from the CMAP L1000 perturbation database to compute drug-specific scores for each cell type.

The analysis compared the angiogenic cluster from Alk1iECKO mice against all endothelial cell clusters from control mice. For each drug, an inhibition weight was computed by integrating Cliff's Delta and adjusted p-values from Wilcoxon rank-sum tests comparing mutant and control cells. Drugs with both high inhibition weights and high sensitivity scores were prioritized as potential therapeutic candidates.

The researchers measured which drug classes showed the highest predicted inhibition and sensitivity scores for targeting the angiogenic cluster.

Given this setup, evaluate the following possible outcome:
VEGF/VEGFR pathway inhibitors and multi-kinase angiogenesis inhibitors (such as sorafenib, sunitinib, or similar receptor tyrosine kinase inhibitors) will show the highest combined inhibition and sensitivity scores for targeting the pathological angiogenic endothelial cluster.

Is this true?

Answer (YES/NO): NO